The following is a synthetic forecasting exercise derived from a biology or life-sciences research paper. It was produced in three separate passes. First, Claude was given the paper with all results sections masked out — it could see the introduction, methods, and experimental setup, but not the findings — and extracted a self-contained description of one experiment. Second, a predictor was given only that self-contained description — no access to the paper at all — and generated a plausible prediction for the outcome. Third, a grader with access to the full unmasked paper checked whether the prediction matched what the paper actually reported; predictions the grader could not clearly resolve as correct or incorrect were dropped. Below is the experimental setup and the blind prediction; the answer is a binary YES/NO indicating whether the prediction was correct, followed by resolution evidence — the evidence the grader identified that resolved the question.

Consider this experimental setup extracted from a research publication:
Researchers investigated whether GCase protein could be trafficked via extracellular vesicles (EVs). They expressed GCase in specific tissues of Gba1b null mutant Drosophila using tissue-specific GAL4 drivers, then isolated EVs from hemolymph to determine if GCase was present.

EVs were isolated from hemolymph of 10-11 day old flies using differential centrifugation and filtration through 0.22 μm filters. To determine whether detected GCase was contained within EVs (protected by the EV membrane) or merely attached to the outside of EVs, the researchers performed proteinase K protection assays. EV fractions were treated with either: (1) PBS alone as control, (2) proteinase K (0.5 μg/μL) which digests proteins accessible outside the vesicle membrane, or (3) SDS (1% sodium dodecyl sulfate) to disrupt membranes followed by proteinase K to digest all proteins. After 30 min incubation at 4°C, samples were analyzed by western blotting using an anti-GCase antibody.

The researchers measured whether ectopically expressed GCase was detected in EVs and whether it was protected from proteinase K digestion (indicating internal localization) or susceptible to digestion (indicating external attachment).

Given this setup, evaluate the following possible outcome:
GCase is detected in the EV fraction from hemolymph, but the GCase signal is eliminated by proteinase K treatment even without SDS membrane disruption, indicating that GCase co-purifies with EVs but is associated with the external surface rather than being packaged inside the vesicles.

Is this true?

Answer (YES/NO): NO